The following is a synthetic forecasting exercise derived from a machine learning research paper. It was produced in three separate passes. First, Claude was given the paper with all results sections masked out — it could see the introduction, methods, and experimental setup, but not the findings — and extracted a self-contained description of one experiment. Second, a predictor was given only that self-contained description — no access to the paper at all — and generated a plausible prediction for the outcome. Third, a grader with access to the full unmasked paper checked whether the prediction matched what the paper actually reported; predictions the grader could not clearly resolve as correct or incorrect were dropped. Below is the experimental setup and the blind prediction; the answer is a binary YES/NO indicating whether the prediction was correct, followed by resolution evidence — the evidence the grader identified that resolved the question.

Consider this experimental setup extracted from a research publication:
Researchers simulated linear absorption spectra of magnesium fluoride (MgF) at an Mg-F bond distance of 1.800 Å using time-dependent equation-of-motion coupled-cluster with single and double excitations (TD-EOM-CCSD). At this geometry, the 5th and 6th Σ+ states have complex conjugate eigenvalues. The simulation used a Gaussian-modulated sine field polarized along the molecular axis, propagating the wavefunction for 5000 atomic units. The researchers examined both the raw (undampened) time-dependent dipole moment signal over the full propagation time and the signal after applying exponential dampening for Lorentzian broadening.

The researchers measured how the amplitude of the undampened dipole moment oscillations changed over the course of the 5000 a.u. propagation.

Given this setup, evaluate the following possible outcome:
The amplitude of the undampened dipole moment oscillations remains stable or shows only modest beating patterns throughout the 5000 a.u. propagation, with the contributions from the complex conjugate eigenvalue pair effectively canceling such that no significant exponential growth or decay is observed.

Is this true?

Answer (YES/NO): NO